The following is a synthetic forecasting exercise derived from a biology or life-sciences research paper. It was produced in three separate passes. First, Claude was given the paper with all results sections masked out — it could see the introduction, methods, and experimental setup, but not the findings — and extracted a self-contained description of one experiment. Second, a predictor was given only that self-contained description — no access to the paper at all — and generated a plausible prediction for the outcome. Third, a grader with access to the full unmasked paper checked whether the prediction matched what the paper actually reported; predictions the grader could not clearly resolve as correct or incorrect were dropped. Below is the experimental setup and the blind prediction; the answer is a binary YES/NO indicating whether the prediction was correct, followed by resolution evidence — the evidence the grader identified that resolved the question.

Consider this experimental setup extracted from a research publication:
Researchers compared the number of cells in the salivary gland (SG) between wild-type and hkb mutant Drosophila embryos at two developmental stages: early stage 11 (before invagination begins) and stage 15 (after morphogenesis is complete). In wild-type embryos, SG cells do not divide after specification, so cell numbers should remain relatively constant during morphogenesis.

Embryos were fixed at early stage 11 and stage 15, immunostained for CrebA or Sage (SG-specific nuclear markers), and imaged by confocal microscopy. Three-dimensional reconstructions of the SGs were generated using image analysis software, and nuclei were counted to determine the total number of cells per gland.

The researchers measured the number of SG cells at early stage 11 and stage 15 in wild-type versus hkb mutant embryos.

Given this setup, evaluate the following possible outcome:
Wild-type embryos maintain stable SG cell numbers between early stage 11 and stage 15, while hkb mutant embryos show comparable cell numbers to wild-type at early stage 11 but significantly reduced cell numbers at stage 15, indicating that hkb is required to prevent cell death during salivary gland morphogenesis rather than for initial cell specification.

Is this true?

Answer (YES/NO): NO